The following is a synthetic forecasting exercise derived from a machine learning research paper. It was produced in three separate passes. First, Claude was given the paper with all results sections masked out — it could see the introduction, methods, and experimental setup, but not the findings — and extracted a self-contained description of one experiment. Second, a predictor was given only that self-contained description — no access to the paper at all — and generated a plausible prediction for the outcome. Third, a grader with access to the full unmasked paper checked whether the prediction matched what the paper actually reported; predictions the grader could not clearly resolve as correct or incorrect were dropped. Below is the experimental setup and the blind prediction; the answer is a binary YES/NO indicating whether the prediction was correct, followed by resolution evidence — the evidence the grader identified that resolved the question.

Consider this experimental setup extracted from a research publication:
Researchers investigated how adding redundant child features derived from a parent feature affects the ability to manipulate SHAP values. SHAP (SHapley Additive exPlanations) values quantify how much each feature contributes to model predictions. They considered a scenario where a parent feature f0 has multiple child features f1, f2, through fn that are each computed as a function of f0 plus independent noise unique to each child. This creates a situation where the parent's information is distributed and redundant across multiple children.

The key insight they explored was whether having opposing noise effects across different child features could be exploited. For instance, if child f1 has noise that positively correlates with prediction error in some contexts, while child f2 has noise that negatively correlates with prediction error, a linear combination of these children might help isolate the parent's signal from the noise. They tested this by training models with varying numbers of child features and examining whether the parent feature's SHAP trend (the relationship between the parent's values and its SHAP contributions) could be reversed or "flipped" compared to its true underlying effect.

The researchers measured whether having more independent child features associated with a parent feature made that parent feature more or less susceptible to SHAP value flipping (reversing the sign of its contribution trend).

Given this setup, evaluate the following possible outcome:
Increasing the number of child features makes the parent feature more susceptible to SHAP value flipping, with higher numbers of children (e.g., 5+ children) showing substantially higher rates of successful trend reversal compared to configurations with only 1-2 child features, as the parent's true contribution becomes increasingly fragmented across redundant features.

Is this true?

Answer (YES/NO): YES